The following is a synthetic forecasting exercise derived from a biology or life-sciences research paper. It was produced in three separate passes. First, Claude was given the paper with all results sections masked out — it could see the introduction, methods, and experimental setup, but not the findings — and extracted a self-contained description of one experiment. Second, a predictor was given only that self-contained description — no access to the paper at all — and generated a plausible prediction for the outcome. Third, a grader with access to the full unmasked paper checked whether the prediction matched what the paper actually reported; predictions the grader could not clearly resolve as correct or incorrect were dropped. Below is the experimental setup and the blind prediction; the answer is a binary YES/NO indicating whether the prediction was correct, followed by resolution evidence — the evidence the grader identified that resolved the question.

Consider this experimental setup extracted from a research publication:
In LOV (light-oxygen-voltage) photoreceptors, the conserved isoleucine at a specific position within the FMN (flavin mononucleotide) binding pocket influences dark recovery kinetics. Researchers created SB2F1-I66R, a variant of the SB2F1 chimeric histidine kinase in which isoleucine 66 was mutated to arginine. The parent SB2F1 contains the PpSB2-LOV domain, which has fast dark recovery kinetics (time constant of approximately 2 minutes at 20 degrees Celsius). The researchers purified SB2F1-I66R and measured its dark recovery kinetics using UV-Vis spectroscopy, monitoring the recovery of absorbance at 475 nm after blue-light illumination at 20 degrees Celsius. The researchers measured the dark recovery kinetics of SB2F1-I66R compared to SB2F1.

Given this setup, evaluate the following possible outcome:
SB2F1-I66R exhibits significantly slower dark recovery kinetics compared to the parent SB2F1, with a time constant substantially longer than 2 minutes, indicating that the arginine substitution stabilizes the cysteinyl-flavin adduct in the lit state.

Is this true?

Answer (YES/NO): YES